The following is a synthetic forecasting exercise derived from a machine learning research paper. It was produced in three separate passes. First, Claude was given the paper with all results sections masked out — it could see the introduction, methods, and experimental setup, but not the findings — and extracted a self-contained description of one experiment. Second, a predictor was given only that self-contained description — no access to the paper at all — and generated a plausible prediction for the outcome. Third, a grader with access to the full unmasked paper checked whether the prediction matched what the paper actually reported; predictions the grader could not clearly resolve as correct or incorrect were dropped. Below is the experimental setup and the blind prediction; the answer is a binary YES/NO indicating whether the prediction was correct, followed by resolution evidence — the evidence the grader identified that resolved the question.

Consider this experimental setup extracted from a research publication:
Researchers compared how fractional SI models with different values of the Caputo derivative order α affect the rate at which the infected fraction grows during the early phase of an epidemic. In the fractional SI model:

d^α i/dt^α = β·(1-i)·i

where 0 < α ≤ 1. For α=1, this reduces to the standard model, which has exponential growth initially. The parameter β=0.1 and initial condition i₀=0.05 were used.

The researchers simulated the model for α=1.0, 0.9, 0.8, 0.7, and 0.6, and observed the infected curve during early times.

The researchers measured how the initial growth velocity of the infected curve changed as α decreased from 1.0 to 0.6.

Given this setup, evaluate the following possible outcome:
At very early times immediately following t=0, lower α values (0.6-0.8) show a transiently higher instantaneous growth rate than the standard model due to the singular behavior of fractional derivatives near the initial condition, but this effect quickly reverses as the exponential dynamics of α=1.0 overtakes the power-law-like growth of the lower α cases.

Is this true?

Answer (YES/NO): NO